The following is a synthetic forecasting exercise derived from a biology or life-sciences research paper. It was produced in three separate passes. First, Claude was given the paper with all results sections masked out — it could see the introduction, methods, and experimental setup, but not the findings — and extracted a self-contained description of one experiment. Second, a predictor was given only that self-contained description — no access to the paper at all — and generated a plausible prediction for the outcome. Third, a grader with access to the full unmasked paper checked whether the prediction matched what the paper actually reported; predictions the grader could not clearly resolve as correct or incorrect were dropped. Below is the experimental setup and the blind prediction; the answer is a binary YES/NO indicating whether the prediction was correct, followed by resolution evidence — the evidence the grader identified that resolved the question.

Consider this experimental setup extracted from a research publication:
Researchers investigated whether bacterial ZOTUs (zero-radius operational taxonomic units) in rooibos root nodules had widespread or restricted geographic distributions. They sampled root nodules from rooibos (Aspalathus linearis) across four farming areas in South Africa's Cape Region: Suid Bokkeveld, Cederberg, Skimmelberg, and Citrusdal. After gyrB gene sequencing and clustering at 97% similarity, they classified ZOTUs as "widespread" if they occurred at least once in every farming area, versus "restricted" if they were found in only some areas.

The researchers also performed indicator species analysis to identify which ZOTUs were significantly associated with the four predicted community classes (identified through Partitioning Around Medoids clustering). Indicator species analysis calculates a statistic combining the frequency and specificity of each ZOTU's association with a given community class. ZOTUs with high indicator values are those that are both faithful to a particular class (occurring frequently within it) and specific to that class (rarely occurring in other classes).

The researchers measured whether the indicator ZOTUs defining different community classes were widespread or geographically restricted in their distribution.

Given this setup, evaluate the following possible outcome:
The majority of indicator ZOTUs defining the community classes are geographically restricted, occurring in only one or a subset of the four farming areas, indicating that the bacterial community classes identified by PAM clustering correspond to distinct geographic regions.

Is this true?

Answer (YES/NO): NO